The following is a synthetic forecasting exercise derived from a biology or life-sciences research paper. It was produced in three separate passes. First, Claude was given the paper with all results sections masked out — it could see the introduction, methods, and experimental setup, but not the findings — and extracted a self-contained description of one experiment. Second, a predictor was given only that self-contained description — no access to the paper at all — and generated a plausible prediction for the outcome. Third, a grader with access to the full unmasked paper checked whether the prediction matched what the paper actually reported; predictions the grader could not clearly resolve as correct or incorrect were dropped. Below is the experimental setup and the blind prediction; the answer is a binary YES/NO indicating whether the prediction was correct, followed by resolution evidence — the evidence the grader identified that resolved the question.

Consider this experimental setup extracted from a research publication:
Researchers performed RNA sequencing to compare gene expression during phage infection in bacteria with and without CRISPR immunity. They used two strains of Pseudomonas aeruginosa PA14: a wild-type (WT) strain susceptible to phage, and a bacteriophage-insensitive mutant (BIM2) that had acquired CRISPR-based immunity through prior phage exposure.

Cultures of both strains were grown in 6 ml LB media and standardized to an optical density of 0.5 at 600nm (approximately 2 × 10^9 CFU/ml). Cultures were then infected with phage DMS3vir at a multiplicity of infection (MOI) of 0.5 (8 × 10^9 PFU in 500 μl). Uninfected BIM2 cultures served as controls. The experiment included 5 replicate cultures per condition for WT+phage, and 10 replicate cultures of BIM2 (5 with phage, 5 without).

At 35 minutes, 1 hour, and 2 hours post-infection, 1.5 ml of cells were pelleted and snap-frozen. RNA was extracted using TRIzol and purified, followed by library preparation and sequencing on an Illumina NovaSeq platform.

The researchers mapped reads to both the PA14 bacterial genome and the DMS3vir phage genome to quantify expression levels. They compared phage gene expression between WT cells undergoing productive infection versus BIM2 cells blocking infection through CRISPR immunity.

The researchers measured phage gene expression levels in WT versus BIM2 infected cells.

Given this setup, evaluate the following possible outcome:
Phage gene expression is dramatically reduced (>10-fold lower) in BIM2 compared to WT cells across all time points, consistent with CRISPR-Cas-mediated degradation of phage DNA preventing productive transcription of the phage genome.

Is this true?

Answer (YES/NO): NO